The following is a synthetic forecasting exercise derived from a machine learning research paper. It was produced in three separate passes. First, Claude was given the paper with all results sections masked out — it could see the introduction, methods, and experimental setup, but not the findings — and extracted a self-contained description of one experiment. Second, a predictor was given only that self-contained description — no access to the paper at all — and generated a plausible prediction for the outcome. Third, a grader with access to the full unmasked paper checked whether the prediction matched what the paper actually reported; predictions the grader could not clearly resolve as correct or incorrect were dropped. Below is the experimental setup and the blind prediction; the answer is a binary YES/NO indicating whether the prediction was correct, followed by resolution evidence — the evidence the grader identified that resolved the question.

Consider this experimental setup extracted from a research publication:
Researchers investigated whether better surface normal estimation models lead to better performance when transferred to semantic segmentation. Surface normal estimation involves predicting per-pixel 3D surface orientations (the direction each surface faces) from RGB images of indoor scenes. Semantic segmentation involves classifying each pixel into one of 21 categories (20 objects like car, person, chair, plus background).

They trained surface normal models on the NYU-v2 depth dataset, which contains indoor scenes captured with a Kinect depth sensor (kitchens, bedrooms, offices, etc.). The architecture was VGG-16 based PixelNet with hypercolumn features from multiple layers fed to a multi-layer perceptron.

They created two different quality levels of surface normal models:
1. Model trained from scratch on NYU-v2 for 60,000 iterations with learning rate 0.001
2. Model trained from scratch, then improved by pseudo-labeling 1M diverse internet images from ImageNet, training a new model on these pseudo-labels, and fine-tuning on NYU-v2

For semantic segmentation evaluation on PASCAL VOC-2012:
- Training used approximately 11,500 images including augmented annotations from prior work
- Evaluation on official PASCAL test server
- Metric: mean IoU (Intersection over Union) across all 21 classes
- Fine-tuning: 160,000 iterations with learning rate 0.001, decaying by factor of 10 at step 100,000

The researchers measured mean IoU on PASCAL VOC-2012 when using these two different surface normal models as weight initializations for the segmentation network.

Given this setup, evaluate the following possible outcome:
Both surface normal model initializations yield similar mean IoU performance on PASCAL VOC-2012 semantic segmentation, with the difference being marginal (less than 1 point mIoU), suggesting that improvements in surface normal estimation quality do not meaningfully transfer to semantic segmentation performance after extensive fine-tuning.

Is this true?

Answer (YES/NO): NO